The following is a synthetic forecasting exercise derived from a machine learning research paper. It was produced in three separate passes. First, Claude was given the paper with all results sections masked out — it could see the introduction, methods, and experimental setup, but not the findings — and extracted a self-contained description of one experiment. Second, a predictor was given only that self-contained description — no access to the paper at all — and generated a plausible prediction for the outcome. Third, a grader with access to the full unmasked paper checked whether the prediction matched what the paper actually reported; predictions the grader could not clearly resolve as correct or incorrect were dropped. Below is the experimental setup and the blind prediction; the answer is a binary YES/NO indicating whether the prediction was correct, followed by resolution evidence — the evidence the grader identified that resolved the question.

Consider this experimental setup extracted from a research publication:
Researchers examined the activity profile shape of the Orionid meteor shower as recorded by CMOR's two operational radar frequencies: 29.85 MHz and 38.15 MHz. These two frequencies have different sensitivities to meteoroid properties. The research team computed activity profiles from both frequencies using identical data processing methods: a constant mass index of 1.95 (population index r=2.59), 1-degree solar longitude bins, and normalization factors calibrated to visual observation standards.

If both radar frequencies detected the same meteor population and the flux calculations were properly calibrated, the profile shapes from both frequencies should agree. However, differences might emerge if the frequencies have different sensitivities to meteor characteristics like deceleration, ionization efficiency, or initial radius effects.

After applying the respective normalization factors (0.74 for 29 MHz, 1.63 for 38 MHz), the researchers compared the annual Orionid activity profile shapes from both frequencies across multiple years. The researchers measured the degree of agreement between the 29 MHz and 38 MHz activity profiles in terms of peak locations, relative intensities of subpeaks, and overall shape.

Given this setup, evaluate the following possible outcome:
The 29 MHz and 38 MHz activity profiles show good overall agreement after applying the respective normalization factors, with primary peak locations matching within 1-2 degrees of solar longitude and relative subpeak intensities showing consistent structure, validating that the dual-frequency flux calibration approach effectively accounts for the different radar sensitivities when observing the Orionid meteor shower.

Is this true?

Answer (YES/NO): NO